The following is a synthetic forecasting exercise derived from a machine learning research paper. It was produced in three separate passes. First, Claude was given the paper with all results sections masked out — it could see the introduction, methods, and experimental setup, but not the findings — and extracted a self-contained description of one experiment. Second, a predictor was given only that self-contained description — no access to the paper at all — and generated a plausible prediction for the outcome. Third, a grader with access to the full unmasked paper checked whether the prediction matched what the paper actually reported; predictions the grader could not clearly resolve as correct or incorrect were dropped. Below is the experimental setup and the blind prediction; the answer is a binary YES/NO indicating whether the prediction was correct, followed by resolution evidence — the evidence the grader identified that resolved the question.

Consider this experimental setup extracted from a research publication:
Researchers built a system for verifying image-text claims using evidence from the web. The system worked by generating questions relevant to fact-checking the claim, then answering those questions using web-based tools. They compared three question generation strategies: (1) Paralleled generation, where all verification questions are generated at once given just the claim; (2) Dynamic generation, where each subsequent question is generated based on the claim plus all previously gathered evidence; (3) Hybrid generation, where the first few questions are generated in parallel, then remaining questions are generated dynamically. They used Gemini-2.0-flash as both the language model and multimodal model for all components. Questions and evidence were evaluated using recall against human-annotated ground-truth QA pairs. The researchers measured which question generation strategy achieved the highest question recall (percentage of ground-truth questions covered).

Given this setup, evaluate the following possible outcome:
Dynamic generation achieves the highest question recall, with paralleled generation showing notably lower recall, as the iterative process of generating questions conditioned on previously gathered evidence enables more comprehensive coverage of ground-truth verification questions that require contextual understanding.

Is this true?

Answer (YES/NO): NO